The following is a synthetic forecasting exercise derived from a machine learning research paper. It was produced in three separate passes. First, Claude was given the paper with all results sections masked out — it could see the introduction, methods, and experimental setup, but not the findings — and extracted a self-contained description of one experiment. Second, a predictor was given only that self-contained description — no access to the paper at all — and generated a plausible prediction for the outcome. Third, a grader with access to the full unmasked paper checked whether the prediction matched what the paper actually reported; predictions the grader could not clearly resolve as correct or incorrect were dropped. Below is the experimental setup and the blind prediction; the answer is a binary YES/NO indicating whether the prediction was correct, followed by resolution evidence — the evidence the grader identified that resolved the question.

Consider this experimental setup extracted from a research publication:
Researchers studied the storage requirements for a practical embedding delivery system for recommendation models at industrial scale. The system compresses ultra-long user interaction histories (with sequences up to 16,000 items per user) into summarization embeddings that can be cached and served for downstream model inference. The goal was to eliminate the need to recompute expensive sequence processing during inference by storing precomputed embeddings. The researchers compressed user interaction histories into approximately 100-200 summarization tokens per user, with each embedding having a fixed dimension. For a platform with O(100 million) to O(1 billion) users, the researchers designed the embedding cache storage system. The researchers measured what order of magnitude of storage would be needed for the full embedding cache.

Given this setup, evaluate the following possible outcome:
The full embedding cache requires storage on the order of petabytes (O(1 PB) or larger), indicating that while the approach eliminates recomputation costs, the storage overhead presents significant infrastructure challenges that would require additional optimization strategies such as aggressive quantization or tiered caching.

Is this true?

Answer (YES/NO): NO